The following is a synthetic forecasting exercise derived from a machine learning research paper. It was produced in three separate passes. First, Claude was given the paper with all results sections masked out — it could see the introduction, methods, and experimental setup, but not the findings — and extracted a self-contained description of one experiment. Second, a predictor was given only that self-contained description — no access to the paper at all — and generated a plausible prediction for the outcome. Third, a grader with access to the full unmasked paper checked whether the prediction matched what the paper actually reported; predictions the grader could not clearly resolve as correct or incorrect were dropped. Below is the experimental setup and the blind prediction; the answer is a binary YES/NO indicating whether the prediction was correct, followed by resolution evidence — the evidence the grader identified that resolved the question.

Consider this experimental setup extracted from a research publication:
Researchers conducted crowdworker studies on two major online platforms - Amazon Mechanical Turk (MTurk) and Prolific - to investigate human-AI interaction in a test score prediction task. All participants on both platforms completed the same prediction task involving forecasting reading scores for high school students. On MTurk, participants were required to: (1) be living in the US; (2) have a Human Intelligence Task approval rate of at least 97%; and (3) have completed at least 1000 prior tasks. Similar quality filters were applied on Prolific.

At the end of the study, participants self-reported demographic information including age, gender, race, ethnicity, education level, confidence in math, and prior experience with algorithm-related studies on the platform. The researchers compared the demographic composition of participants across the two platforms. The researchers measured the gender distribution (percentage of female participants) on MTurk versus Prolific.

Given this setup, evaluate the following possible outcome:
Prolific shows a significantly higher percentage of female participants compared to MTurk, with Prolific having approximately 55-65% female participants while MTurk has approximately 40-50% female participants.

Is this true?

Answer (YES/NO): NO